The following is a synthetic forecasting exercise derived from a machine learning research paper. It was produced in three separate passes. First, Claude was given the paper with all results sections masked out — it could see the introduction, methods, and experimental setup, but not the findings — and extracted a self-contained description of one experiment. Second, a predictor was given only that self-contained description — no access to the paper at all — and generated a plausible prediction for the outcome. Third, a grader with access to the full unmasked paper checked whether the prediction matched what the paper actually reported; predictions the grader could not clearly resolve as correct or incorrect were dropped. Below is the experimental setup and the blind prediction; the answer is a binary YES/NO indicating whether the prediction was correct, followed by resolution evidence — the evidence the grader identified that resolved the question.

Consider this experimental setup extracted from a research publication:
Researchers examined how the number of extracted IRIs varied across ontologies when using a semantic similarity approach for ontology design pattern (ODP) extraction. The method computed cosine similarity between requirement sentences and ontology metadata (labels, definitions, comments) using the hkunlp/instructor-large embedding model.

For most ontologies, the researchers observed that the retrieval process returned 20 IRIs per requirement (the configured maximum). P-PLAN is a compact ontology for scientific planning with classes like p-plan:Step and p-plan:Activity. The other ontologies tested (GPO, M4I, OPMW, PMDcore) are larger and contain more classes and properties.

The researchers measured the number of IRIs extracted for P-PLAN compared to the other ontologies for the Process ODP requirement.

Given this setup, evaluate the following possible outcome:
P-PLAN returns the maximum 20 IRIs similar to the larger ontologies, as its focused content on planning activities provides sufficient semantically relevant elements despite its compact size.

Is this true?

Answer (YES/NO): NO